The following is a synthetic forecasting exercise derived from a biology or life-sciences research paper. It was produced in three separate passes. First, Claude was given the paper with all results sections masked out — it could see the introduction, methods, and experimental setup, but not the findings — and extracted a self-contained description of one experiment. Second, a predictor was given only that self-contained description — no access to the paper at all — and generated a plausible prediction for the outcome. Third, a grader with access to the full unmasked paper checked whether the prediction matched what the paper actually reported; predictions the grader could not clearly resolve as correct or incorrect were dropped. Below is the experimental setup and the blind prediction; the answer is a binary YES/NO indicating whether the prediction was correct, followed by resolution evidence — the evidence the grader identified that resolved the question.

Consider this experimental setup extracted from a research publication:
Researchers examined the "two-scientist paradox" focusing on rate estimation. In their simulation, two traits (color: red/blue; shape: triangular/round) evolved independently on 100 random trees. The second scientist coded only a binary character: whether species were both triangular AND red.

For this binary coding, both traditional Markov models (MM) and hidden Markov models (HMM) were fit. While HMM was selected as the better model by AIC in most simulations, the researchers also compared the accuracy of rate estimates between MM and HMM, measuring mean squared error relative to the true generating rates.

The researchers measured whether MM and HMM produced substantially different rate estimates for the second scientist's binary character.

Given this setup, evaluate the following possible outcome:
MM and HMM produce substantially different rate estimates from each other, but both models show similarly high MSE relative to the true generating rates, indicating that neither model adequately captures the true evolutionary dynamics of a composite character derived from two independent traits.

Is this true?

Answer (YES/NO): NO